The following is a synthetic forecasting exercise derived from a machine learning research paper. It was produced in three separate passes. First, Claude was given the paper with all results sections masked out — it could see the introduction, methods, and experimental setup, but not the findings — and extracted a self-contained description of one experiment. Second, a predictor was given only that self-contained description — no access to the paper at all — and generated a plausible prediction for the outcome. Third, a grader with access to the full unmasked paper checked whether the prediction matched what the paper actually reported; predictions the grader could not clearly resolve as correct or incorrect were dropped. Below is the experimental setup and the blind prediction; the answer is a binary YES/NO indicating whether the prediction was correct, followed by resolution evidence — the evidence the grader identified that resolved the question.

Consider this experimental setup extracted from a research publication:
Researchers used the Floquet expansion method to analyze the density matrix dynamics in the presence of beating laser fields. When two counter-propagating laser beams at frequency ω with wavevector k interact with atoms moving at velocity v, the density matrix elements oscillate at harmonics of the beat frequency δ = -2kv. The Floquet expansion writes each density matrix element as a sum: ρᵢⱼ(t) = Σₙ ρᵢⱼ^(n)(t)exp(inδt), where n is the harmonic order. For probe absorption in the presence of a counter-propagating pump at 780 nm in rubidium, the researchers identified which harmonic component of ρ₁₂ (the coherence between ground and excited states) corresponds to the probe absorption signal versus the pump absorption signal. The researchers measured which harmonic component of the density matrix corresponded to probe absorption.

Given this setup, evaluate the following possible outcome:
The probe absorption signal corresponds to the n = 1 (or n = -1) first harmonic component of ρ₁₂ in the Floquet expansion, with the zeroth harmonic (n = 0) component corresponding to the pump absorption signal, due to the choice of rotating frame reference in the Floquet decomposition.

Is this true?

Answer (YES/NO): YES